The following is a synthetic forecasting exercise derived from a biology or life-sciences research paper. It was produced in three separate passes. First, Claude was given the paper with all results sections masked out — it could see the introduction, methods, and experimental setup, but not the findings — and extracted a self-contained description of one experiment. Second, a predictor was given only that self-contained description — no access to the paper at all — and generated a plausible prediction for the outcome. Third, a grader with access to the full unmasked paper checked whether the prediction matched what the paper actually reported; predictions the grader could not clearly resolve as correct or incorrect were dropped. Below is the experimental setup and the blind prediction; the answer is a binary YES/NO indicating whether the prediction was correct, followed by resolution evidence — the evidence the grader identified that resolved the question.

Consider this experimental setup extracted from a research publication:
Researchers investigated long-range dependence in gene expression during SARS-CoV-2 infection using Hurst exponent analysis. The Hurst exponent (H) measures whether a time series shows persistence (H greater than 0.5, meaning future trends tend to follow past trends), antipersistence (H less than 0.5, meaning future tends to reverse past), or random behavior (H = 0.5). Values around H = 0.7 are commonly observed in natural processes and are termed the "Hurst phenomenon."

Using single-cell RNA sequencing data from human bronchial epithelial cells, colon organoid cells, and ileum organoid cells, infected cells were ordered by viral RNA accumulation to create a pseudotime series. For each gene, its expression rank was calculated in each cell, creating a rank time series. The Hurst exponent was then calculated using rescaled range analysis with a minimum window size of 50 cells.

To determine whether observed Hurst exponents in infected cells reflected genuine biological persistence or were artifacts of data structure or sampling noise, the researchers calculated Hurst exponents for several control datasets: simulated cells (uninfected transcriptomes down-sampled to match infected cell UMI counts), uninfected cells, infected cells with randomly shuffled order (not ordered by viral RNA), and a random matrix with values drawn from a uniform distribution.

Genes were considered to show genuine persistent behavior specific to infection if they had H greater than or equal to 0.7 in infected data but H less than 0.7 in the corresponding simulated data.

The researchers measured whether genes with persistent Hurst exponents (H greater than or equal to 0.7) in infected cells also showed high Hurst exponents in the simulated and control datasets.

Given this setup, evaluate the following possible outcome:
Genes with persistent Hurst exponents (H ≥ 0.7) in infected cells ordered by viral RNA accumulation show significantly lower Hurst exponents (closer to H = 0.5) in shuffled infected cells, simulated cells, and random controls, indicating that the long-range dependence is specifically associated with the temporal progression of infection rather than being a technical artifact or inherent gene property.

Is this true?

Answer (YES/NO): YES